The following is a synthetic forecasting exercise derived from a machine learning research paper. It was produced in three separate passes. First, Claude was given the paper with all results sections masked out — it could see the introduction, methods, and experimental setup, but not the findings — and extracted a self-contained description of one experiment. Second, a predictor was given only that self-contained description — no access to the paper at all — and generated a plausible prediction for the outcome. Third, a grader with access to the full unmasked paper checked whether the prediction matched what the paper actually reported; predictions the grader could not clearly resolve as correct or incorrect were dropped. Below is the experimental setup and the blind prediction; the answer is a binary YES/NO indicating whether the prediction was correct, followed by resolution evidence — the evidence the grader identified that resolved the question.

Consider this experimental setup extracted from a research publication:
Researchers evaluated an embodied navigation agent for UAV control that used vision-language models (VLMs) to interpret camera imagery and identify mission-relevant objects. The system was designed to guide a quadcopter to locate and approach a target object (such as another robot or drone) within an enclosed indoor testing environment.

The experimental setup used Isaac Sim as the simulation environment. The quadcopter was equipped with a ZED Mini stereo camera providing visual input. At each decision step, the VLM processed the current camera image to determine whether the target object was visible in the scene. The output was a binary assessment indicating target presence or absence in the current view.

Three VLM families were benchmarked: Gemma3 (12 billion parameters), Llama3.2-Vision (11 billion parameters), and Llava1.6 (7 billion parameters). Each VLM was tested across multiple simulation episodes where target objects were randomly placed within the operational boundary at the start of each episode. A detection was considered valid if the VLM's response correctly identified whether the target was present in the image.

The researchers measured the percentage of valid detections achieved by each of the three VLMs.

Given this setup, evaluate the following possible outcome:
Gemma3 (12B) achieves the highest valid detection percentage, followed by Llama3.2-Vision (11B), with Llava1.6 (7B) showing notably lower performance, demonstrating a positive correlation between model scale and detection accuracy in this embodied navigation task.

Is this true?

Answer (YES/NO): NO